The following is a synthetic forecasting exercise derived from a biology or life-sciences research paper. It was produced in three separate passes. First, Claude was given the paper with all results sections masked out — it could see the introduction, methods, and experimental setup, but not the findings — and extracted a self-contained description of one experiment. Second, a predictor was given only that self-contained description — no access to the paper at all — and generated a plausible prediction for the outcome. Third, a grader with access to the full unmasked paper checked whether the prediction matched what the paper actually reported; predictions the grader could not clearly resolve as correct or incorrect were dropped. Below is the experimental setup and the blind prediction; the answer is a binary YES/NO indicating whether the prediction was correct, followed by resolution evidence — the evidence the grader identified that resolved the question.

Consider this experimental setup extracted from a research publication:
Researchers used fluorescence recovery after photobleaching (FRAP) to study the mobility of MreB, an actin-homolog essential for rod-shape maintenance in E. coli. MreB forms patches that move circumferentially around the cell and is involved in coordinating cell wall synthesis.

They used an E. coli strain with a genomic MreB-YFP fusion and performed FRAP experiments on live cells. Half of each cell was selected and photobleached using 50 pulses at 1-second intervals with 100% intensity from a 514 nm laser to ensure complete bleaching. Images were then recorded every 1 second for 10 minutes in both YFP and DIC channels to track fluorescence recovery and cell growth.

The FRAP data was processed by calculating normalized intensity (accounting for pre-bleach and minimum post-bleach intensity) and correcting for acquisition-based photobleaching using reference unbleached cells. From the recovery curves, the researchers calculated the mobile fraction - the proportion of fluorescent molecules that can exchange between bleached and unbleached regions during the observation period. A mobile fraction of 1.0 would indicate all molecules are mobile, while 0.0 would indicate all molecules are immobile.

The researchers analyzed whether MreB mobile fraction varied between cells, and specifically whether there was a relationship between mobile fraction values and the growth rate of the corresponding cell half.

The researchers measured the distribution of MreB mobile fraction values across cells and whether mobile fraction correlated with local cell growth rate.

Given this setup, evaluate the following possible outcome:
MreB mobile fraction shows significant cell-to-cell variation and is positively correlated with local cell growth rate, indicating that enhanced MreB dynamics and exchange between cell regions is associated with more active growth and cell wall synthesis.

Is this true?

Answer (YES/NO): YES